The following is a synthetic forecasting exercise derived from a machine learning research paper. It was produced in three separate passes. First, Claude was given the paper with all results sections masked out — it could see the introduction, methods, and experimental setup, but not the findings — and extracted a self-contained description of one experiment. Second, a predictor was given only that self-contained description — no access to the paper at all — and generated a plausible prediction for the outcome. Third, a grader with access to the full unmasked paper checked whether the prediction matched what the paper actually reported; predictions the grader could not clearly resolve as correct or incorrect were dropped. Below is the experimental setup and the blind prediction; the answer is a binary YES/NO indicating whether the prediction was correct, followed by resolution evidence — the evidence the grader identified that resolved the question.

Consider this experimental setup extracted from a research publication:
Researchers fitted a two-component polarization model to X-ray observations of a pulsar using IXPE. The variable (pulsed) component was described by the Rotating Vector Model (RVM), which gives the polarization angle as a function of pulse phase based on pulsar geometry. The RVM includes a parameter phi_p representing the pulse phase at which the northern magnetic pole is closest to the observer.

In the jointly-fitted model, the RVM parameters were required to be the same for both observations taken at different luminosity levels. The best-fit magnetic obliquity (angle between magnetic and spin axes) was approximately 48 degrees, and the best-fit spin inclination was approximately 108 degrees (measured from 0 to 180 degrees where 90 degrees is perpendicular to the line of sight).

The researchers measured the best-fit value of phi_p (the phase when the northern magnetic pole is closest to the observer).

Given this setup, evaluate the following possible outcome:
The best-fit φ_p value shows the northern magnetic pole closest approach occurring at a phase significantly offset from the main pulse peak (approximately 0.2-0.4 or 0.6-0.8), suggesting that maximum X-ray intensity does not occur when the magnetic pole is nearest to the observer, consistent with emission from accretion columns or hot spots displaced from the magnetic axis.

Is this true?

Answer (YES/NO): NO